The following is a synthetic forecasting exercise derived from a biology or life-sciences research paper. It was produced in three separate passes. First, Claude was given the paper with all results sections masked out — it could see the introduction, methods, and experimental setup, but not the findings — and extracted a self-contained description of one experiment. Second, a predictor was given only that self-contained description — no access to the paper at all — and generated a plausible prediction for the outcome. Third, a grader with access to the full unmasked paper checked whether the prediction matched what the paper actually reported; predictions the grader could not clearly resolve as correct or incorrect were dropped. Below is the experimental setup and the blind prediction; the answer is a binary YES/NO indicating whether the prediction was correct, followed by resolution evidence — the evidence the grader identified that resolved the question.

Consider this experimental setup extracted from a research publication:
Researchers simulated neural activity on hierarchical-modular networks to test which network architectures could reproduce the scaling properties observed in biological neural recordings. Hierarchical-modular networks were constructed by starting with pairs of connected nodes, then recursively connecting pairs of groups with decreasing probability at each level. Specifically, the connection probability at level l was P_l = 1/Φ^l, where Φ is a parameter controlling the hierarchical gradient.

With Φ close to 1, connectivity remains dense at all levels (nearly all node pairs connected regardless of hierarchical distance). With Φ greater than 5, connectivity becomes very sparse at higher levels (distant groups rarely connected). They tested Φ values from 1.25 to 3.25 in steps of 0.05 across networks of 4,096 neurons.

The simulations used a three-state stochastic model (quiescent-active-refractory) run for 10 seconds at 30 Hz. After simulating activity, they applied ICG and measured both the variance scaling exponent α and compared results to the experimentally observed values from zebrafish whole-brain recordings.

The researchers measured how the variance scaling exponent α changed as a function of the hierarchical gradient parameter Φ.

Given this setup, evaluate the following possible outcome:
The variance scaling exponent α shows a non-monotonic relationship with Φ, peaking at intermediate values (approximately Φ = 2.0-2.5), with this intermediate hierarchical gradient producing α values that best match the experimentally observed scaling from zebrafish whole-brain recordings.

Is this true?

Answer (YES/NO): NO